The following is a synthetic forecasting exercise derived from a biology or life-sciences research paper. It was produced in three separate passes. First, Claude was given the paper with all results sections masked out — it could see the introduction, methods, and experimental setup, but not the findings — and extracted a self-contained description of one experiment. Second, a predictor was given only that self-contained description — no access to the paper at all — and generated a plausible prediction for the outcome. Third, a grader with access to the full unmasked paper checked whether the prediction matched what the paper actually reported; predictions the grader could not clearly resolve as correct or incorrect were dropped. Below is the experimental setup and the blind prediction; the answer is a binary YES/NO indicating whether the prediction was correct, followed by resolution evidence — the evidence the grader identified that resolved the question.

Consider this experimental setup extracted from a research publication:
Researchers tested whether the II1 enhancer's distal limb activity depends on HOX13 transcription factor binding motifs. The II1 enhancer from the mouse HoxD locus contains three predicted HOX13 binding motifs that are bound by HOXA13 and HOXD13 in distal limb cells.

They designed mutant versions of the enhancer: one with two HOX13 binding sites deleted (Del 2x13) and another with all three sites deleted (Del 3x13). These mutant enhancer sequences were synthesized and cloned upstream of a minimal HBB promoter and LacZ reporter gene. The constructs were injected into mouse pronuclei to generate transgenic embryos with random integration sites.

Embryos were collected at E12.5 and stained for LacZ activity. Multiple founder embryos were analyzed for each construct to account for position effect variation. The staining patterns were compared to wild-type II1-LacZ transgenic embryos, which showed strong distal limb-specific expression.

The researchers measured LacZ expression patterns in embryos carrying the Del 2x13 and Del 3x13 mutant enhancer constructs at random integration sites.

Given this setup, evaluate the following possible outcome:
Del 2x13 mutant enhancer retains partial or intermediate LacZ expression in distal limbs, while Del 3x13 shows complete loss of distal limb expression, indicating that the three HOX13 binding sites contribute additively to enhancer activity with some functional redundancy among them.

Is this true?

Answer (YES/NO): NO